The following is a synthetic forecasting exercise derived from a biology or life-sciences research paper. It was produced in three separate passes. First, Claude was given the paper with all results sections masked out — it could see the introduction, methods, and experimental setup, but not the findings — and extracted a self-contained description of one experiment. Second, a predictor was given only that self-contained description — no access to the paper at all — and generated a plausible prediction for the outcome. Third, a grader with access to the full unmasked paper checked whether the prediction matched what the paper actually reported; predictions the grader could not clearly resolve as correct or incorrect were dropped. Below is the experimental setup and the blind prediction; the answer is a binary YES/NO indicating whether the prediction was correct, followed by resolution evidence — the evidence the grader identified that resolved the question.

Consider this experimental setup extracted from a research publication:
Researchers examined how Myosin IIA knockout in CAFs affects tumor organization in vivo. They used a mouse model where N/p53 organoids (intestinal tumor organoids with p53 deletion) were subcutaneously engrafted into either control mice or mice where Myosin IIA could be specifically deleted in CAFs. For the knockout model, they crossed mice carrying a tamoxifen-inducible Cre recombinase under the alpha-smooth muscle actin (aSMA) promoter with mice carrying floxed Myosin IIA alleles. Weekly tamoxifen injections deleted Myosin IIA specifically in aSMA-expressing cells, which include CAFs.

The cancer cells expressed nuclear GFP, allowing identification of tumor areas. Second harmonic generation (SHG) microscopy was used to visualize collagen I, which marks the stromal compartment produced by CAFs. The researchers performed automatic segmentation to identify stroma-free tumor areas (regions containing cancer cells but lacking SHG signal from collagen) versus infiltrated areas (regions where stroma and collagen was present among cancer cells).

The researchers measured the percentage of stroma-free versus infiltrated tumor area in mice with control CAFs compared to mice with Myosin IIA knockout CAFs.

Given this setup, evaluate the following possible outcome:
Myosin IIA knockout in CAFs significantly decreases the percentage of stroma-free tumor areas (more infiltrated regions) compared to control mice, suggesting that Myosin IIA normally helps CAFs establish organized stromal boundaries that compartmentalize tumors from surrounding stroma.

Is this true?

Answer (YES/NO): YES